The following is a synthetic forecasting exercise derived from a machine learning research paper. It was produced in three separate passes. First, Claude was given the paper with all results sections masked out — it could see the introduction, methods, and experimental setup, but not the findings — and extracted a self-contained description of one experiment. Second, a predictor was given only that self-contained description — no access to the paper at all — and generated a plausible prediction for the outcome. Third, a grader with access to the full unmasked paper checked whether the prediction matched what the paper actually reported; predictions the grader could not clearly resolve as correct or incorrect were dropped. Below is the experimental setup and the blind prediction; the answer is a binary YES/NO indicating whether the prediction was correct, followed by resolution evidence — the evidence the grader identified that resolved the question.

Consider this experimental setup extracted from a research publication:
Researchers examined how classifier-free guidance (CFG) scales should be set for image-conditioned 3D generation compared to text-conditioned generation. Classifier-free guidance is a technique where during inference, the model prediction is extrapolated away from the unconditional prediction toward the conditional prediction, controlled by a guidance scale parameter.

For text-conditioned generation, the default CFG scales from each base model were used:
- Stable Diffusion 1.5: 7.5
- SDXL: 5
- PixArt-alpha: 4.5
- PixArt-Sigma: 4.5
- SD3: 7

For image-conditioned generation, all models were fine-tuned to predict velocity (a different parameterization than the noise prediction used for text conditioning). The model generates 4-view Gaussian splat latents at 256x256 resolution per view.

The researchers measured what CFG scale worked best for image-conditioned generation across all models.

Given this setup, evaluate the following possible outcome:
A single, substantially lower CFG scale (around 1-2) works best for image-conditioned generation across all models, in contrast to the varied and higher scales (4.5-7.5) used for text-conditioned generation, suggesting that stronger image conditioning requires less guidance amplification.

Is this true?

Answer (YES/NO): YES